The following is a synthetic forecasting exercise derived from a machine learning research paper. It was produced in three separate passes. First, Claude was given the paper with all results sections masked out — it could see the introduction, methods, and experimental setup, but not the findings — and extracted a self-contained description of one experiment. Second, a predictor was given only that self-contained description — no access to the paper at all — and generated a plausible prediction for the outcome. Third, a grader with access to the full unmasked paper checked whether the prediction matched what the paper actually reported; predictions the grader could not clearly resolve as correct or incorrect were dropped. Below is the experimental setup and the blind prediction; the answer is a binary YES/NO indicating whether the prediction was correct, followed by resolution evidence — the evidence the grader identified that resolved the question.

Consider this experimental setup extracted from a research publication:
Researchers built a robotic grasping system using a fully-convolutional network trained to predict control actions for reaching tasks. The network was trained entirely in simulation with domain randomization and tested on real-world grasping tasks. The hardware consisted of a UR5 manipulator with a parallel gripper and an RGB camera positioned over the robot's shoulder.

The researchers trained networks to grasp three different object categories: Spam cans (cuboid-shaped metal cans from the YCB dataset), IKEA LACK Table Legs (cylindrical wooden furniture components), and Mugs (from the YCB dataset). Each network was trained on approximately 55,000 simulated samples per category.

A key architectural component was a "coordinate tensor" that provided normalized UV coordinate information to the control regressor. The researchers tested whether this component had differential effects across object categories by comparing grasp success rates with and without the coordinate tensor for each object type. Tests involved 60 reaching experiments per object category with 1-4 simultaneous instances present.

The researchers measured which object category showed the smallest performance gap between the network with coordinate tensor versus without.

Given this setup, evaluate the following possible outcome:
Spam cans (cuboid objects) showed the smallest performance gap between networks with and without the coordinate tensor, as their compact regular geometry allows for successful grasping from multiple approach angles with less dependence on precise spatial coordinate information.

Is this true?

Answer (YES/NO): NO